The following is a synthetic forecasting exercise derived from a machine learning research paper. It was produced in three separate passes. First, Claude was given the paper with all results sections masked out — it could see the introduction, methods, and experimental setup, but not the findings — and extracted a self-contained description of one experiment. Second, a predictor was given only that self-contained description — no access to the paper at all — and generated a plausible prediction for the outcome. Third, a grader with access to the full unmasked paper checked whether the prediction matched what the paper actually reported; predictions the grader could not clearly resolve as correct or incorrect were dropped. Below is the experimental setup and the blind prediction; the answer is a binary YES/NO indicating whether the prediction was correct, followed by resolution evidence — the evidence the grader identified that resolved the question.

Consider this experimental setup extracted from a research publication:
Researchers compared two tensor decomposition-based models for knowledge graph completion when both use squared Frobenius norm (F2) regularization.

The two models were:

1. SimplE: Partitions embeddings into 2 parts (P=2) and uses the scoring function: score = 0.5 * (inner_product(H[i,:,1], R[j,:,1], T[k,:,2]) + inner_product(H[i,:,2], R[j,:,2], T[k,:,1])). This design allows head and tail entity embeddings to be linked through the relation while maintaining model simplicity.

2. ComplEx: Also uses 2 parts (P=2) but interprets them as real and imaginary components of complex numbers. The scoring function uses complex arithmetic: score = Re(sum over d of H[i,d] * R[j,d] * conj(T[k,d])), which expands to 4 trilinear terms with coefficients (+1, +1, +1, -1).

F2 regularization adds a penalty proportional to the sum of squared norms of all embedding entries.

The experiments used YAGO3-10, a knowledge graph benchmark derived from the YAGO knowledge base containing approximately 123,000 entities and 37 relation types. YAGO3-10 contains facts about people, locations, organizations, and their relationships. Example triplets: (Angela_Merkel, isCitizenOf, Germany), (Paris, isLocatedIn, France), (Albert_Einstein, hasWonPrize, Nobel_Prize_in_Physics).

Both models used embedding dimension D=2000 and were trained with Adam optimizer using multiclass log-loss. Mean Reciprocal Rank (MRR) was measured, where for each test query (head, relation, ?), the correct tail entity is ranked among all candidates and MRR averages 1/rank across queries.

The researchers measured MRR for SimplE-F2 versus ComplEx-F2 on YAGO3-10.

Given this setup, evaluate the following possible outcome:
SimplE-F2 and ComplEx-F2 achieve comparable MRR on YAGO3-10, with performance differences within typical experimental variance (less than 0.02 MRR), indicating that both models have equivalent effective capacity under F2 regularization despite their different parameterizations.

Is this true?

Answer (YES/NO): YES